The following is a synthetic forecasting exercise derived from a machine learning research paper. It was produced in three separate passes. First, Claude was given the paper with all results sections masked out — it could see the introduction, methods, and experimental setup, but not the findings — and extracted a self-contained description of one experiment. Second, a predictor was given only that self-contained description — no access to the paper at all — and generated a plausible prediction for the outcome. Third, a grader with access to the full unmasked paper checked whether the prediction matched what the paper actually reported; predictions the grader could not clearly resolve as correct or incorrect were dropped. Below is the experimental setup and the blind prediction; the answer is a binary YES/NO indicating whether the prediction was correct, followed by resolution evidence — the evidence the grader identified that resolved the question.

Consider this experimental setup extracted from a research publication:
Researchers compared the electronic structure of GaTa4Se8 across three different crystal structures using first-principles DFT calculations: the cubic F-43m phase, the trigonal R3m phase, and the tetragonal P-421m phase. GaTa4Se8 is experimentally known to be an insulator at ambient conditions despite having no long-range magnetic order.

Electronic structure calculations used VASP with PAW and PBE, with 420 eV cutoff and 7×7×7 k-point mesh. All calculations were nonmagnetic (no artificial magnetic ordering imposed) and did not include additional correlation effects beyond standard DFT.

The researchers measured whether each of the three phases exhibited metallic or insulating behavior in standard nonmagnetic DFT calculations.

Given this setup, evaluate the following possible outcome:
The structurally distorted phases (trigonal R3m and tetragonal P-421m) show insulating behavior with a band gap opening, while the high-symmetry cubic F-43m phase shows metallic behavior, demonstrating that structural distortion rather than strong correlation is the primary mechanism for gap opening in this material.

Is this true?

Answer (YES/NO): NO